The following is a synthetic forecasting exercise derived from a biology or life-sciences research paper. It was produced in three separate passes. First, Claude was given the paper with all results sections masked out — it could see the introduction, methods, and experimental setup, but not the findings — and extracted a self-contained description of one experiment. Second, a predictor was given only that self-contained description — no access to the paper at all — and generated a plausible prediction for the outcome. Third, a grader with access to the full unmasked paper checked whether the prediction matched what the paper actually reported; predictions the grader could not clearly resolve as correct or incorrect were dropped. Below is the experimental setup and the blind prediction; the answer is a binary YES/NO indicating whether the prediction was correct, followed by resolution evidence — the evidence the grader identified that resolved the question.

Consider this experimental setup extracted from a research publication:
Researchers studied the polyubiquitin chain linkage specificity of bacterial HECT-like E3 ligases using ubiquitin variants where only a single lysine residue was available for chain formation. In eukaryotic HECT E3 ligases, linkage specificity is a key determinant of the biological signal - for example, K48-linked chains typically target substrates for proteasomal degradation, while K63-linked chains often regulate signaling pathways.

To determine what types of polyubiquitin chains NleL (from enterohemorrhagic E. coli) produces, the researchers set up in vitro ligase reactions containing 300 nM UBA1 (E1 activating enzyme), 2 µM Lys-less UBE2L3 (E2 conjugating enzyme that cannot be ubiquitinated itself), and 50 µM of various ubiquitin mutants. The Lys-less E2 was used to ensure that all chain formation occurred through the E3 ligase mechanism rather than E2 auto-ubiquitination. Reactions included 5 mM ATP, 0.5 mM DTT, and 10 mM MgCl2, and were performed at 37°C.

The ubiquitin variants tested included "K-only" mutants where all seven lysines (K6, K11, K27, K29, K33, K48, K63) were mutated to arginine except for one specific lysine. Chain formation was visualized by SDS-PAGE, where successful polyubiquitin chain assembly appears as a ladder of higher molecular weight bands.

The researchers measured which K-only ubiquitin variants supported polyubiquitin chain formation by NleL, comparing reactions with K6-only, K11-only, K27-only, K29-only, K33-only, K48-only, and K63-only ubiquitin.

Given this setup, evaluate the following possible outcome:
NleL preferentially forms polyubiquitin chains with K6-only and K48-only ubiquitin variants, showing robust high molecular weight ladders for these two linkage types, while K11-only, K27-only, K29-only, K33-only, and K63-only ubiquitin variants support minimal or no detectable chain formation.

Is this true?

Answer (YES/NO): YES